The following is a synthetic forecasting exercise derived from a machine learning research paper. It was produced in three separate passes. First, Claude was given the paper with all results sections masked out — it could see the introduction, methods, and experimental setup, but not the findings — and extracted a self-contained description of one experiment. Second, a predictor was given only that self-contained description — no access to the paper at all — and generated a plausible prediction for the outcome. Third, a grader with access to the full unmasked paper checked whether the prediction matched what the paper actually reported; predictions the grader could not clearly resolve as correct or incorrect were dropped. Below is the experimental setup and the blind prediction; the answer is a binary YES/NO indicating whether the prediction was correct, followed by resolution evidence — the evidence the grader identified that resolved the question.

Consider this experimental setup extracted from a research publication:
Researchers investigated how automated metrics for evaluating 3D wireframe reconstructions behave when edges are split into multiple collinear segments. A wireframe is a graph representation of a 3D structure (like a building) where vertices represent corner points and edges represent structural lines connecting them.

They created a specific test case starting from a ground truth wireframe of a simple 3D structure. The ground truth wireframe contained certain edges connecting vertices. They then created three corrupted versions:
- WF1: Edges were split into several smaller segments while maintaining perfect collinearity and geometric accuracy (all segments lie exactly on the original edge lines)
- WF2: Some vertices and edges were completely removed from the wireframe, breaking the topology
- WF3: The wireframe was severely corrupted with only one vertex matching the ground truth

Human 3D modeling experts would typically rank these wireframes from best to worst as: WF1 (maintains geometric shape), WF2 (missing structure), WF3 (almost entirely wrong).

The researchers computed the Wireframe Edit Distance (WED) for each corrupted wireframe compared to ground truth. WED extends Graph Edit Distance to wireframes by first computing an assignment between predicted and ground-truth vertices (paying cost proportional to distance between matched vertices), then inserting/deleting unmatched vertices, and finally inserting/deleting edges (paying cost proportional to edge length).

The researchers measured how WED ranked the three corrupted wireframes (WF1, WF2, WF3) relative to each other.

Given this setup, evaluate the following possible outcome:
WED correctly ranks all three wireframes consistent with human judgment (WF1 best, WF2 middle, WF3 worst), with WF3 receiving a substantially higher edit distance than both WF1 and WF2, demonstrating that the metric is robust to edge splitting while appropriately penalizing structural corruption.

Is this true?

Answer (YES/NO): NO